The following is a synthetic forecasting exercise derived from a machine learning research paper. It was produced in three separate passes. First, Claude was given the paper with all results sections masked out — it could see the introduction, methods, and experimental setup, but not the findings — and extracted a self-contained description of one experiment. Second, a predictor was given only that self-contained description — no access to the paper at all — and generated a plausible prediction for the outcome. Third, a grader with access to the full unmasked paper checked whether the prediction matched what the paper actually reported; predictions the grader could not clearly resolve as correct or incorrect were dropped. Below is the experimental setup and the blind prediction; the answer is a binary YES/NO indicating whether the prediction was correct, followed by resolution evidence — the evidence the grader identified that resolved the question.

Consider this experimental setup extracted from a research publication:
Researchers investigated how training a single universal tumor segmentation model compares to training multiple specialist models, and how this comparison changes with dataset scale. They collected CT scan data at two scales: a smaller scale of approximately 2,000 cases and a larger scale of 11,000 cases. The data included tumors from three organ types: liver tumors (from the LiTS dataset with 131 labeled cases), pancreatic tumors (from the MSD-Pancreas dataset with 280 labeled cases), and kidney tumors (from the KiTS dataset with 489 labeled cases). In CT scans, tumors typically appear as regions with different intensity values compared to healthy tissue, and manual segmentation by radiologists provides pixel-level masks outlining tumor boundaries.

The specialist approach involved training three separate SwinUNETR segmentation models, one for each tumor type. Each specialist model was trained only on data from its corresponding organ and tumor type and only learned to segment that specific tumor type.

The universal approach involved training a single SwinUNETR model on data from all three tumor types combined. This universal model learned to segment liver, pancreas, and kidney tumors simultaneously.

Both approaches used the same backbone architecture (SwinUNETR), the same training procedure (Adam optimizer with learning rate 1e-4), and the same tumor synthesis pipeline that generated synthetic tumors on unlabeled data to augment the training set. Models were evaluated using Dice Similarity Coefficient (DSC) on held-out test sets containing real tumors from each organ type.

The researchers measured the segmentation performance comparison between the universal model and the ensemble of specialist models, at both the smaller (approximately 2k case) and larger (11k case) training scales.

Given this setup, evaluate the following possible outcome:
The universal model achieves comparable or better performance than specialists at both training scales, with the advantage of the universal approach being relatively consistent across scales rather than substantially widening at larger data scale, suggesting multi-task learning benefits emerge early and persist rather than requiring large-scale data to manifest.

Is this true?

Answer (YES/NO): NO